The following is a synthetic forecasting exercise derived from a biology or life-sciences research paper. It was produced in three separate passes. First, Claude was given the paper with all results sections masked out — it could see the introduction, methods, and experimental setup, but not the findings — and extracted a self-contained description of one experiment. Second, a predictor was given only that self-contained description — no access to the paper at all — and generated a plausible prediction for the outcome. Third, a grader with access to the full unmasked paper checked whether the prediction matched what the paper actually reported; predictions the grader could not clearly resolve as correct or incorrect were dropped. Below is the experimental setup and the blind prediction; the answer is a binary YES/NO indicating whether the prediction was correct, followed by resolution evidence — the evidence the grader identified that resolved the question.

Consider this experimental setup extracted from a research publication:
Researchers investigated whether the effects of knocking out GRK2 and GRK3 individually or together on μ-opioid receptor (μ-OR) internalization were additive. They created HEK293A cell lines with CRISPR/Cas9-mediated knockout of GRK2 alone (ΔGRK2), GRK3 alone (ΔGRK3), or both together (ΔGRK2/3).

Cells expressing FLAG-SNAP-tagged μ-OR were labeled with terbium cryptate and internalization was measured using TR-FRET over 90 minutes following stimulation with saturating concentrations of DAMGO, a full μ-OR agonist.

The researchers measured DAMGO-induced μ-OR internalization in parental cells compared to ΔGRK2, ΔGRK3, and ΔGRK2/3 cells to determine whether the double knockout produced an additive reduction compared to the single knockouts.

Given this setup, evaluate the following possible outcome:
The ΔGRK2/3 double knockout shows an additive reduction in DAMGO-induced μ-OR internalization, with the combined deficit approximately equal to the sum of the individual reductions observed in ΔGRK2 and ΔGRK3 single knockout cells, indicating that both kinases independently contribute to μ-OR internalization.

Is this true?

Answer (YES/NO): YES